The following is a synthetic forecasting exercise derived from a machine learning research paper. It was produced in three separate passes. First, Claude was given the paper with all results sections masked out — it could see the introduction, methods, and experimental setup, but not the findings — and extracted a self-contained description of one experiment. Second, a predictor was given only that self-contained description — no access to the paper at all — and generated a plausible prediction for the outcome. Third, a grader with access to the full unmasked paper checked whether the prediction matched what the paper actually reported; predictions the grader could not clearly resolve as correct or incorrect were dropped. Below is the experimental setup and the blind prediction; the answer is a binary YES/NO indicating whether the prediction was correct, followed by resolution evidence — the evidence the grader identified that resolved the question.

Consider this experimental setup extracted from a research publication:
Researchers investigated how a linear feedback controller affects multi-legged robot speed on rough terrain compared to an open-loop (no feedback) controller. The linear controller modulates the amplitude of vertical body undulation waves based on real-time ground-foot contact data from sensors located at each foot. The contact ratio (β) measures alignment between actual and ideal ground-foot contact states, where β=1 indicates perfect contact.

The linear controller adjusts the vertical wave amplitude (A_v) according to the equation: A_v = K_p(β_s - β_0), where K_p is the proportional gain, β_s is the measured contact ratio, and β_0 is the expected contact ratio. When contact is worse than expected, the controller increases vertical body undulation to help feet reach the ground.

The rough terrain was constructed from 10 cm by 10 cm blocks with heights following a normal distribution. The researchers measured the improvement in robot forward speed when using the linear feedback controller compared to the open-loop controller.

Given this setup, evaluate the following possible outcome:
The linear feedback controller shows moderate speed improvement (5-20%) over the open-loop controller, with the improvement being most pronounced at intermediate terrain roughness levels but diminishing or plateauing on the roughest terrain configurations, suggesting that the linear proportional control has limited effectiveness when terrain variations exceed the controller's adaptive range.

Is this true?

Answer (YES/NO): NO